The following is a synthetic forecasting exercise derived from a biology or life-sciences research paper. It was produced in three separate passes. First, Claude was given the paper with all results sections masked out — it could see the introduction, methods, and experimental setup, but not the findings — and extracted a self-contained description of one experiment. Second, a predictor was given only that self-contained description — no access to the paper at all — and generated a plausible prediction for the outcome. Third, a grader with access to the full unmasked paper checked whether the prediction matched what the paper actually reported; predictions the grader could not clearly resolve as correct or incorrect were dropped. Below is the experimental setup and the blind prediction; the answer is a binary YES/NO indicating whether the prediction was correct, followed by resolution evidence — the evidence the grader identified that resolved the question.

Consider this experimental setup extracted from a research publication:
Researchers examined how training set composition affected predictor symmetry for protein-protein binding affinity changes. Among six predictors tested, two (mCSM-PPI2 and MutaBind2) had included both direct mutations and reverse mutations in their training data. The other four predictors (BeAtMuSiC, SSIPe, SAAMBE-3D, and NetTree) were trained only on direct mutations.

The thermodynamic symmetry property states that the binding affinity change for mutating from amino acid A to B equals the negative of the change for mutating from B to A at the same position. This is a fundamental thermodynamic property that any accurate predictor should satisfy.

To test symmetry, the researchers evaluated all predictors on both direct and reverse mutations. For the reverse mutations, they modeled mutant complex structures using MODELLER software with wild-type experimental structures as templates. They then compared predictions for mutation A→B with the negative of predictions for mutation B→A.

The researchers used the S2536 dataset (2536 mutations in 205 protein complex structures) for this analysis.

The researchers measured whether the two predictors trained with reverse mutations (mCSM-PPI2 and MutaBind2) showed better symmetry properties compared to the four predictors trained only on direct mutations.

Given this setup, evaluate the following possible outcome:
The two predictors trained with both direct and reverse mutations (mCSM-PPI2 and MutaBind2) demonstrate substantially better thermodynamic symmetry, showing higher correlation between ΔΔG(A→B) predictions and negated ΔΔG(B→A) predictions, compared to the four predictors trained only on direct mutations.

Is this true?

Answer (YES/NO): YES